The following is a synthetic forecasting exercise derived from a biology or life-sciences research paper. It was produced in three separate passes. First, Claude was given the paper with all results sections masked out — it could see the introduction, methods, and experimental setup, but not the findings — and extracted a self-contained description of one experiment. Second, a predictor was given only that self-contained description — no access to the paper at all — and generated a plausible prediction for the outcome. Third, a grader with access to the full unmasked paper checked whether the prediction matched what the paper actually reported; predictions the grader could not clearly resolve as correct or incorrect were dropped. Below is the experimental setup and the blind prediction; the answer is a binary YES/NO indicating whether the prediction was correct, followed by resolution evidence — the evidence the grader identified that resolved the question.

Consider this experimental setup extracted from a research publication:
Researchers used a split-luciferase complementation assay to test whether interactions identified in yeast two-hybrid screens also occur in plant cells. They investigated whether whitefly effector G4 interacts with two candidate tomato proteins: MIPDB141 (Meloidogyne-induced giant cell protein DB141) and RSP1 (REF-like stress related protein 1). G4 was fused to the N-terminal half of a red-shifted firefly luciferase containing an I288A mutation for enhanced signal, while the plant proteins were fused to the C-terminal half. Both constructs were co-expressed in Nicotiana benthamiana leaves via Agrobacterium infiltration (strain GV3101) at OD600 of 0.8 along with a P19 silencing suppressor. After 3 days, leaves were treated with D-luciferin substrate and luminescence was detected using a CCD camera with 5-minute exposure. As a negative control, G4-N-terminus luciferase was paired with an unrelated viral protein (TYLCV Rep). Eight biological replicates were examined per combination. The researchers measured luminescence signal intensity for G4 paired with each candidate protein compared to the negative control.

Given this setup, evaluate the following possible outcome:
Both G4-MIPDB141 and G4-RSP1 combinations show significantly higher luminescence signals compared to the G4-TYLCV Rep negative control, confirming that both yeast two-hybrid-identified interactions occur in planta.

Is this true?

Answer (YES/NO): YES